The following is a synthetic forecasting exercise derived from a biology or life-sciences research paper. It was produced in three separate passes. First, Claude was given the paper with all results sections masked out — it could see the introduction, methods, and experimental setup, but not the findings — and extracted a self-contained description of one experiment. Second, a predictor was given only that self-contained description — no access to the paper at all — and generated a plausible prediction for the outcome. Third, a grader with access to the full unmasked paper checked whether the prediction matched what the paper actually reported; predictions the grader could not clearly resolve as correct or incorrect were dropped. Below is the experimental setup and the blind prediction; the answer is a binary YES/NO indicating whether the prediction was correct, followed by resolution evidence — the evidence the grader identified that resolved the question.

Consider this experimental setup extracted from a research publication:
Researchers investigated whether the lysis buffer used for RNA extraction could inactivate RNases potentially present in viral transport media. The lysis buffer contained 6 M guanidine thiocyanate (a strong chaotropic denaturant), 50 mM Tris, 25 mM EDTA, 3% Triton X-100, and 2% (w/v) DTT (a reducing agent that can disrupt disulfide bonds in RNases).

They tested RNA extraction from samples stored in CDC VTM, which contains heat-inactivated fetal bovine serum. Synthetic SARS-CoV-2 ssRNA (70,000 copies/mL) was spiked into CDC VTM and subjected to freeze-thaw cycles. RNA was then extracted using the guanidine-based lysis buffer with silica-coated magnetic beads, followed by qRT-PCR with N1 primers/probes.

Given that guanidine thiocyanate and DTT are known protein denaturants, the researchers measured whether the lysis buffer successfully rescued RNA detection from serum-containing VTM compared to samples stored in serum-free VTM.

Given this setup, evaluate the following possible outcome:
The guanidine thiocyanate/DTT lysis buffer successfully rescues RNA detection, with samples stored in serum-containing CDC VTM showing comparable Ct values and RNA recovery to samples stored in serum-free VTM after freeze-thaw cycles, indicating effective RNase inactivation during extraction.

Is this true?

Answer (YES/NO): NO